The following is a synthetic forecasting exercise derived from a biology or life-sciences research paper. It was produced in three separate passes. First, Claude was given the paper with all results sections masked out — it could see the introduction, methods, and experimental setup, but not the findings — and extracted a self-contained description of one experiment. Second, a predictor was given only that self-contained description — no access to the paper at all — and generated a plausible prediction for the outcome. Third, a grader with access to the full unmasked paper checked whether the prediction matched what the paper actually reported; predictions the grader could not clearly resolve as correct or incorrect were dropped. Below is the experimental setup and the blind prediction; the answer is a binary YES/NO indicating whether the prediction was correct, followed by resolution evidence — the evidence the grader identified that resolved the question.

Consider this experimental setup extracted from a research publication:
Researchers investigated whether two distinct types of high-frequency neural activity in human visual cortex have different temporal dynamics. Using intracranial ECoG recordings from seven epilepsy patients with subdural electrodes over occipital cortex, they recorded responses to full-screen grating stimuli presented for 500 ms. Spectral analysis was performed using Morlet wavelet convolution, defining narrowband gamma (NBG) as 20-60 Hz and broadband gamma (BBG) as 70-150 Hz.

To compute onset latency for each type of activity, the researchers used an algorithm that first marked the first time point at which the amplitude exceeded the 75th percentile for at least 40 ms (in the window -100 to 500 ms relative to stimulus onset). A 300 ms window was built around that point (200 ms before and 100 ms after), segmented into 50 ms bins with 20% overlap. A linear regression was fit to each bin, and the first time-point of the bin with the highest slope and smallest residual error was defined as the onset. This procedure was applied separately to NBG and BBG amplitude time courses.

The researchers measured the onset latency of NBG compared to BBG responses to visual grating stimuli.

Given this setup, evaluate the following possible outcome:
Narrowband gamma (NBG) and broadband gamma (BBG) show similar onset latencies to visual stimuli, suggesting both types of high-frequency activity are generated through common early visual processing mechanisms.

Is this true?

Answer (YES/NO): NO